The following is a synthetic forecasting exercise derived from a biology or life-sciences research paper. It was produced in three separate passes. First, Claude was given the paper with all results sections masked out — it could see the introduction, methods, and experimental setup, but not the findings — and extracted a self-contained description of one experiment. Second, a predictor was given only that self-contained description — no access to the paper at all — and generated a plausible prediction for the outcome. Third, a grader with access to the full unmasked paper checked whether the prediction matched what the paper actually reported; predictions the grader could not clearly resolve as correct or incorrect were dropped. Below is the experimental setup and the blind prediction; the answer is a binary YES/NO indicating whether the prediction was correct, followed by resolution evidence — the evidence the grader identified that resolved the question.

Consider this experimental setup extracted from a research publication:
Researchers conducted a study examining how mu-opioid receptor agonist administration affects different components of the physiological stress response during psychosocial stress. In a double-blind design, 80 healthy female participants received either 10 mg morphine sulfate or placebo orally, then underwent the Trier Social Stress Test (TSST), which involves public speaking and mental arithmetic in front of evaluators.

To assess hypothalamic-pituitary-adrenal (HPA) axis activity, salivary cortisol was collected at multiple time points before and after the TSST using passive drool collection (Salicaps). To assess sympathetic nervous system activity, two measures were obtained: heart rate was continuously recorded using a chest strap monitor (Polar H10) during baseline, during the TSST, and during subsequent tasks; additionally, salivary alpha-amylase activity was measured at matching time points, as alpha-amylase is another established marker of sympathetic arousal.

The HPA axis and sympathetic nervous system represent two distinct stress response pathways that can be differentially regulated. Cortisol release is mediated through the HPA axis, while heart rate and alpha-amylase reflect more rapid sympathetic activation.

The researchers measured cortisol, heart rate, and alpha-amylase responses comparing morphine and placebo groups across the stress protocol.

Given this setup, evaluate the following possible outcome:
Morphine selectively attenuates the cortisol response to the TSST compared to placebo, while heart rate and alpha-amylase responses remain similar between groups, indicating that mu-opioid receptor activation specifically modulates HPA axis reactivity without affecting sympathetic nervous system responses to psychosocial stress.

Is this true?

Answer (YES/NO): YES